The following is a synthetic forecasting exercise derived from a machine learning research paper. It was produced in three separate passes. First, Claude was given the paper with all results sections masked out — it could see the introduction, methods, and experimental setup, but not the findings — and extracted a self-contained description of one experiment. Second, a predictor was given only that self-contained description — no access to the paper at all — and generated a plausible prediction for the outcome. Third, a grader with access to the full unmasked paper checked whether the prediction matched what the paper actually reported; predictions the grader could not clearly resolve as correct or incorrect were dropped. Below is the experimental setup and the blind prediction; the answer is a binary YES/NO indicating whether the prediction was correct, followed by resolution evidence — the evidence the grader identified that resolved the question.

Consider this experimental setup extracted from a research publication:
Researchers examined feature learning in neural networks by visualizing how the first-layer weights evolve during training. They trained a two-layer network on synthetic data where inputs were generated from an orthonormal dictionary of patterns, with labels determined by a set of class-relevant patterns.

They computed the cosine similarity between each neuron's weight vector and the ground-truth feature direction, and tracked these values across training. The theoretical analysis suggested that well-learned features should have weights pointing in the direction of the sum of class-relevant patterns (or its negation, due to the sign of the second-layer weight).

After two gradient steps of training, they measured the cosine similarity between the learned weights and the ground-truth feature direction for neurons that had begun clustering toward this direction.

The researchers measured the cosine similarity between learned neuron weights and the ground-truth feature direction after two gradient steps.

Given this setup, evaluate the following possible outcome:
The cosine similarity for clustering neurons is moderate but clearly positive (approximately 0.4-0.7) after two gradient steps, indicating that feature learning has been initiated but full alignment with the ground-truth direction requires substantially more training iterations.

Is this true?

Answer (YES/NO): NO